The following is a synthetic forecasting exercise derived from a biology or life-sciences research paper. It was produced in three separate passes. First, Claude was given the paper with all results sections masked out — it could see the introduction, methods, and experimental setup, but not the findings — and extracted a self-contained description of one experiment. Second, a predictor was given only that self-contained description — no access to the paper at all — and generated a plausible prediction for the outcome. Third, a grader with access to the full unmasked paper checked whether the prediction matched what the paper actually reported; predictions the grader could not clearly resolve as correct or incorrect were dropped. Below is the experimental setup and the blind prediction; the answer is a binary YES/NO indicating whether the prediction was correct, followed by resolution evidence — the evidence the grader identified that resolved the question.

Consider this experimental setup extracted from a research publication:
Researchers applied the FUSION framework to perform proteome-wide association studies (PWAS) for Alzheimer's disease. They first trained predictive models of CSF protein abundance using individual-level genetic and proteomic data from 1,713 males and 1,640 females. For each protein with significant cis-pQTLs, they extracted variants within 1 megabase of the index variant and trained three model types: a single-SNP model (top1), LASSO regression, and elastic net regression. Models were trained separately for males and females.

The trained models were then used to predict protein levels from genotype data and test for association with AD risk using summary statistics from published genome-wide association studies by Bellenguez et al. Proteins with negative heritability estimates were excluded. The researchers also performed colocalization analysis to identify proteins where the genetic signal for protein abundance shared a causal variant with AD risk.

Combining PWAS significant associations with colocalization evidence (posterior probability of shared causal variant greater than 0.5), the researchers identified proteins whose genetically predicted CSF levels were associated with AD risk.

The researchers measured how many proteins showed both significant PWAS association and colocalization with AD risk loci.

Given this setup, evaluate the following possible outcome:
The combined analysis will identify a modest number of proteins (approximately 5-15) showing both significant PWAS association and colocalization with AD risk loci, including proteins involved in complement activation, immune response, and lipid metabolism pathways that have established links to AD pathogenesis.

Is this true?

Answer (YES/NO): NO